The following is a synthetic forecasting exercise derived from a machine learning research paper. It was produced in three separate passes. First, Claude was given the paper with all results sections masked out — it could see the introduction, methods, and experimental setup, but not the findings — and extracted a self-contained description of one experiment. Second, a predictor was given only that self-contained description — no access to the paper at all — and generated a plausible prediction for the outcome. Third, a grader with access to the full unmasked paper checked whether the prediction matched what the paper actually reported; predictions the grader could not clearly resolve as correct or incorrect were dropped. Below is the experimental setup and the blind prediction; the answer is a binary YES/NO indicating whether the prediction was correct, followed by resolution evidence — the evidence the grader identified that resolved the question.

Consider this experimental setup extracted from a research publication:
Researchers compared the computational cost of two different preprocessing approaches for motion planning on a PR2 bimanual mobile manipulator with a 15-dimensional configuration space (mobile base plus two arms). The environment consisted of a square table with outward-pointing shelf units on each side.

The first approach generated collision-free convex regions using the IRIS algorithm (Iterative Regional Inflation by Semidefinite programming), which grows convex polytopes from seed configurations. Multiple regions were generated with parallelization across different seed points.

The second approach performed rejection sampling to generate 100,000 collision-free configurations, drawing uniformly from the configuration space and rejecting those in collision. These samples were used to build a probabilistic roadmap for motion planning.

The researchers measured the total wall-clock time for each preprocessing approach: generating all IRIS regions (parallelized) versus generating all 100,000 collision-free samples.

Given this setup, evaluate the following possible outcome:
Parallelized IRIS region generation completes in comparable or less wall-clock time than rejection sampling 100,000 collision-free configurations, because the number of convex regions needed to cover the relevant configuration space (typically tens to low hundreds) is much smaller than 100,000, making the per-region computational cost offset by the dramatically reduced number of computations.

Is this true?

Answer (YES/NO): NO